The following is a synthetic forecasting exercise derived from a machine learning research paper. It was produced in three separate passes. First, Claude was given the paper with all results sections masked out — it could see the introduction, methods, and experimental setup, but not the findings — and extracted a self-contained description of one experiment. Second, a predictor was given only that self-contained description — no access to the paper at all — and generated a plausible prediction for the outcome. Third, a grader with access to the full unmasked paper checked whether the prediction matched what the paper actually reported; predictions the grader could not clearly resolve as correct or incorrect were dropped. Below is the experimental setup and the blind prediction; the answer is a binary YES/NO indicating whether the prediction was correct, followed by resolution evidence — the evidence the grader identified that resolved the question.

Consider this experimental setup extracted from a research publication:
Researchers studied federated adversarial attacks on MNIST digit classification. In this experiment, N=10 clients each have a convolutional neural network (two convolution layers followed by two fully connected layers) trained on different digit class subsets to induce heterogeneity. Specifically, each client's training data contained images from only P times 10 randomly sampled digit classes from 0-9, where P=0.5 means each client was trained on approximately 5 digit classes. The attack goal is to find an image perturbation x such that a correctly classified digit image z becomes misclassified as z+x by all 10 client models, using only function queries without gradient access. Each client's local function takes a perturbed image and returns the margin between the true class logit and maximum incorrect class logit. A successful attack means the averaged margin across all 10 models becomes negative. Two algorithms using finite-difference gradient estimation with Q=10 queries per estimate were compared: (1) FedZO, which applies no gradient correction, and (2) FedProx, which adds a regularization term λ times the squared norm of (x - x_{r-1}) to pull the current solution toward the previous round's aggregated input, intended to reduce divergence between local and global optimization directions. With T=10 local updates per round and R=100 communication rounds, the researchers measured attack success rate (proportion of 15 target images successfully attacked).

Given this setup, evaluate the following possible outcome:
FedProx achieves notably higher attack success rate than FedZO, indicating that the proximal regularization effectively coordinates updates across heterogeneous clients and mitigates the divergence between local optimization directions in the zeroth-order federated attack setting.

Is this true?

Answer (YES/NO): NO